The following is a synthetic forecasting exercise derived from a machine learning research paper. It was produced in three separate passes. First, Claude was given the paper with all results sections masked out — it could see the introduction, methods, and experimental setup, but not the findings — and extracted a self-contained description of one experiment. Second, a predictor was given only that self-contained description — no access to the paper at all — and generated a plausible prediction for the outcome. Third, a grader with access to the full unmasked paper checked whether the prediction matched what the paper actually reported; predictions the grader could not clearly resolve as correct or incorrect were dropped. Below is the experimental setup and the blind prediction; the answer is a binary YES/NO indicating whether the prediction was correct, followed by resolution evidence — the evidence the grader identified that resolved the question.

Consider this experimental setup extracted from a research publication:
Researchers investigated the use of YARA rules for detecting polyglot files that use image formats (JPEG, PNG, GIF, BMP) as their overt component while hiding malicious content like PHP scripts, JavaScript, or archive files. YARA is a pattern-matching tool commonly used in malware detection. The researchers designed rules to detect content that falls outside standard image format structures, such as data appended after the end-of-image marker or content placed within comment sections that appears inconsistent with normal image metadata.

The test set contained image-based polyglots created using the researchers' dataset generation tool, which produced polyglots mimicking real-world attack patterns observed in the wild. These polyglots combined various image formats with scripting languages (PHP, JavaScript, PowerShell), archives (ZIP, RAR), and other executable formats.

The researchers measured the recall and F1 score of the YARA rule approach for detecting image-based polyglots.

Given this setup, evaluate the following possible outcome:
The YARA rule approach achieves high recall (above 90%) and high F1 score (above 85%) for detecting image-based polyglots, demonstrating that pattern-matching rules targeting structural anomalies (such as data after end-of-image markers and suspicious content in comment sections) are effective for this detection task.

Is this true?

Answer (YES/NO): NO